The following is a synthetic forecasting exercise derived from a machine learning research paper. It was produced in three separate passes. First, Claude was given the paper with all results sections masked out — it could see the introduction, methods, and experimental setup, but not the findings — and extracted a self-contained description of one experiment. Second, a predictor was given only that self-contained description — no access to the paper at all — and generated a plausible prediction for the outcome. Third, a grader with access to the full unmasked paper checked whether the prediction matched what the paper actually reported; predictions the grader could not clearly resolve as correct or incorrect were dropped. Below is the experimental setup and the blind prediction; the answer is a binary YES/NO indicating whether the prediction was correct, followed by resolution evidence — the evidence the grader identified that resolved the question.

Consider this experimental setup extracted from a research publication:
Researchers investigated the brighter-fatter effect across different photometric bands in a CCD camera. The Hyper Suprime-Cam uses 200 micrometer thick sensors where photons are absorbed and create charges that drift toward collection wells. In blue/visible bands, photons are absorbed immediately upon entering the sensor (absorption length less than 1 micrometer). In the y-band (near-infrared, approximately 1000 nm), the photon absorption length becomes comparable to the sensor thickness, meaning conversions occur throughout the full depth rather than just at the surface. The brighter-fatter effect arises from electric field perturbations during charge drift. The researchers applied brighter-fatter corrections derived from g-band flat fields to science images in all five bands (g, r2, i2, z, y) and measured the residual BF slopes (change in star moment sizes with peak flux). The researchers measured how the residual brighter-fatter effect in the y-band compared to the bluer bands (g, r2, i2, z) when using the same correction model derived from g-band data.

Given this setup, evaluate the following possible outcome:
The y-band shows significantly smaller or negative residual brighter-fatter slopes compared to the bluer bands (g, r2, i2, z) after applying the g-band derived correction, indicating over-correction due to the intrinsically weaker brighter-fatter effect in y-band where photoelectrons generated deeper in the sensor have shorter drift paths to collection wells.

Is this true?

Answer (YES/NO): YES